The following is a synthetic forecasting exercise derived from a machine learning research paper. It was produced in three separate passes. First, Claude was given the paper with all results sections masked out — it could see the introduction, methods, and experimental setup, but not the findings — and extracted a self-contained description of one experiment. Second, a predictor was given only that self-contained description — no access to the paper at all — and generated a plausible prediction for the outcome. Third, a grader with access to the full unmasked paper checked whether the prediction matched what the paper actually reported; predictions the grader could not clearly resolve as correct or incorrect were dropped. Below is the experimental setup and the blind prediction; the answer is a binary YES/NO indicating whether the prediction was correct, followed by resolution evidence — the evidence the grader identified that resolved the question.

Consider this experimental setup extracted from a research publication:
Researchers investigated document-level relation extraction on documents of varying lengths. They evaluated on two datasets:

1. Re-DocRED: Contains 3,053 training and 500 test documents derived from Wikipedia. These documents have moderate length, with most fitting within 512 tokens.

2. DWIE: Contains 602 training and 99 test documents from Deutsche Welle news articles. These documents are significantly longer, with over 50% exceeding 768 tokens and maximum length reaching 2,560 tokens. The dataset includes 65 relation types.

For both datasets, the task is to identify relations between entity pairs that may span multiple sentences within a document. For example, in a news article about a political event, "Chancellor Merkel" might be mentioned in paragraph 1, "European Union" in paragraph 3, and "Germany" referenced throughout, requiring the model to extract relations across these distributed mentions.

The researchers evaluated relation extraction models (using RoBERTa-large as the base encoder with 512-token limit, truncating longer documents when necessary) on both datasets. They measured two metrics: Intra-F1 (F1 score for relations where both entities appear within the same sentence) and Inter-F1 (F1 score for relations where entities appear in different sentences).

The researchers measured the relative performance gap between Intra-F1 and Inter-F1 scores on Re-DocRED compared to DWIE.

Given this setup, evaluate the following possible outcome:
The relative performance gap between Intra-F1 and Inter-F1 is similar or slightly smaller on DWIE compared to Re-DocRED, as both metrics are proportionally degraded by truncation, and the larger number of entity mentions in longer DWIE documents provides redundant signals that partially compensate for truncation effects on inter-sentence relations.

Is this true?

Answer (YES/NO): NO